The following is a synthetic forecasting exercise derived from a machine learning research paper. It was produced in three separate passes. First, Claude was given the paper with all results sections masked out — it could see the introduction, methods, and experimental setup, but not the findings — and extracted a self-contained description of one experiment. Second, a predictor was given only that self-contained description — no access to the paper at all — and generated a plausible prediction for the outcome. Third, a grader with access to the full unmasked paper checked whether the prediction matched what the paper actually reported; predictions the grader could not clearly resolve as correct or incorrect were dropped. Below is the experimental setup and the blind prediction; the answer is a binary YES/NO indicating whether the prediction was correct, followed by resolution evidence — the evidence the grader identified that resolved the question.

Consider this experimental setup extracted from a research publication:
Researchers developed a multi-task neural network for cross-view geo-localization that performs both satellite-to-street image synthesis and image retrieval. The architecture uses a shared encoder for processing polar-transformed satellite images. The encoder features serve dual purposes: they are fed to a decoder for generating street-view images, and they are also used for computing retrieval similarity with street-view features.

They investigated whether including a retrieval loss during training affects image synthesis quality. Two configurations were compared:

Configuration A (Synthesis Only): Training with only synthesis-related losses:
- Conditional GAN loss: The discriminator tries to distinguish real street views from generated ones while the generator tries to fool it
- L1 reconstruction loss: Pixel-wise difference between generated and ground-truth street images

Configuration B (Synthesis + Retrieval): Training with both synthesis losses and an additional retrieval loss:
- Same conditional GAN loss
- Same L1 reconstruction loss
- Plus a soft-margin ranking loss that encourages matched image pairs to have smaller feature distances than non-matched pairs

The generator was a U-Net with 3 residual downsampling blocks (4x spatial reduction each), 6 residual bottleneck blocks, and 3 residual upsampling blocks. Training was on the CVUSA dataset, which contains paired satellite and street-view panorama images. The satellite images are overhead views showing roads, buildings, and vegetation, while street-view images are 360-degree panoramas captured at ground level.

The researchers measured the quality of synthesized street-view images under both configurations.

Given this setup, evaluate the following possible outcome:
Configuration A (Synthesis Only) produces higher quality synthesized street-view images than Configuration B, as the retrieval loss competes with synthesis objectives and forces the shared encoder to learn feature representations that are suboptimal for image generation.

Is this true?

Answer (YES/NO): NO